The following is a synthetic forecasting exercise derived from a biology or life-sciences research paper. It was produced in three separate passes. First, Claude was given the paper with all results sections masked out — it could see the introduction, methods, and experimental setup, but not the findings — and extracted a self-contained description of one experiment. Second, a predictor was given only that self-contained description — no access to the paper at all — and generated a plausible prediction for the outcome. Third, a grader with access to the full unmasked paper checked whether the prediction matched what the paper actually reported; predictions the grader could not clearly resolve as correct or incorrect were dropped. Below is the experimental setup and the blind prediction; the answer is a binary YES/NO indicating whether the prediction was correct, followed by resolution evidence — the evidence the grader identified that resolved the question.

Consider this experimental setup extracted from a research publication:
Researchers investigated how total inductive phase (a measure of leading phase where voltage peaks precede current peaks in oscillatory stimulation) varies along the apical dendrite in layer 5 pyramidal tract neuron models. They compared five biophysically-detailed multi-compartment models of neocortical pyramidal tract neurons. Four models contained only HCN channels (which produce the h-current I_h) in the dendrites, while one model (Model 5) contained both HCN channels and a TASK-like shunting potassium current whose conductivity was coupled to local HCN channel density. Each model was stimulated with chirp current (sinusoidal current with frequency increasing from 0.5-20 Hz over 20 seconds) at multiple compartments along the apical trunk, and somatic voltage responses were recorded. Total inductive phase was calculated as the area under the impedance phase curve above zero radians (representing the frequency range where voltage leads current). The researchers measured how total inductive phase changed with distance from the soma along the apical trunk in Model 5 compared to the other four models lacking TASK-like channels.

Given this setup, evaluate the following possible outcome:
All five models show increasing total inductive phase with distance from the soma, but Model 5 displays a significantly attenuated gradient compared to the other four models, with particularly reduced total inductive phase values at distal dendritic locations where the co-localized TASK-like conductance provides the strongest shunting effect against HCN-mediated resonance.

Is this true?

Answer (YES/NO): NO